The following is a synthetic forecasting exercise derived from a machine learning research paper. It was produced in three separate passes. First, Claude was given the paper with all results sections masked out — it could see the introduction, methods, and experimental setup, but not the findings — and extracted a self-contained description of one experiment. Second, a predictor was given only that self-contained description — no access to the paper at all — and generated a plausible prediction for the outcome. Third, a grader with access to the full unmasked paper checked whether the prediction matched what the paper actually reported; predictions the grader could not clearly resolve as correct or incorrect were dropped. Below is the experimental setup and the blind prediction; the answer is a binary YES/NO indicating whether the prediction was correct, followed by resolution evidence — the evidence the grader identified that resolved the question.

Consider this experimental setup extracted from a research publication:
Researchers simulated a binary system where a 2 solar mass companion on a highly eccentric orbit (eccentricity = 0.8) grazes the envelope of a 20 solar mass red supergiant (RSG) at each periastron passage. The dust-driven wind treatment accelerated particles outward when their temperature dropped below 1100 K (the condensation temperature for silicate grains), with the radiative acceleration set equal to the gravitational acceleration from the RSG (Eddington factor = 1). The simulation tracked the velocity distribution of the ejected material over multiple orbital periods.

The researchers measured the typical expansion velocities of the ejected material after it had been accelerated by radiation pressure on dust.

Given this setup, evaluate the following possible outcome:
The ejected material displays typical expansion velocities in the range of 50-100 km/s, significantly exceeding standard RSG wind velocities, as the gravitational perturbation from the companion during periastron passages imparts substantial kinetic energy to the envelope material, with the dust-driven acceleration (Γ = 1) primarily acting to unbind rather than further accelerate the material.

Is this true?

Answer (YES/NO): NO